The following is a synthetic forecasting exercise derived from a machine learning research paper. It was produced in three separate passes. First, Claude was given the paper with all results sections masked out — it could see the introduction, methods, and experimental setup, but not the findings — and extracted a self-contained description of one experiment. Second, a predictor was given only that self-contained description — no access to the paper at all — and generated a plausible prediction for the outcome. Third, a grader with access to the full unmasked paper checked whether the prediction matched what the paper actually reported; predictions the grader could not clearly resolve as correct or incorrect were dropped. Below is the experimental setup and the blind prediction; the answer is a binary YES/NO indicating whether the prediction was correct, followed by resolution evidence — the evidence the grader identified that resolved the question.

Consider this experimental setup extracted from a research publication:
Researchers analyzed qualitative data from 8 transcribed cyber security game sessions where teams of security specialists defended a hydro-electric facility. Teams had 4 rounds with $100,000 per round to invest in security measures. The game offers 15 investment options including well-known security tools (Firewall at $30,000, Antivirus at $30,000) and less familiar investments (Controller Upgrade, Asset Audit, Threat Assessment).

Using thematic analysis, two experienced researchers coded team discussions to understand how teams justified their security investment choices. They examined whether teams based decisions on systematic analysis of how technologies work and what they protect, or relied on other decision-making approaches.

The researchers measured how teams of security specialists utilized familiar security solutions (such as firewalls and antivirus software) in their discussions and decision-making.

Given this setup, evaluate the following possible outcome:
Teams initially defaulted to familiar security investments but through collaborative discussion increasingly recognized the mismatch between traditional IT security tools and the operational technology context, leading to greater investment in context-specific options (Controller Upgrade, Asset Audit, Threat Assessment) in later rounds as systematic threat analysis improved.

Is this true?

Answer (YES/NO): NO